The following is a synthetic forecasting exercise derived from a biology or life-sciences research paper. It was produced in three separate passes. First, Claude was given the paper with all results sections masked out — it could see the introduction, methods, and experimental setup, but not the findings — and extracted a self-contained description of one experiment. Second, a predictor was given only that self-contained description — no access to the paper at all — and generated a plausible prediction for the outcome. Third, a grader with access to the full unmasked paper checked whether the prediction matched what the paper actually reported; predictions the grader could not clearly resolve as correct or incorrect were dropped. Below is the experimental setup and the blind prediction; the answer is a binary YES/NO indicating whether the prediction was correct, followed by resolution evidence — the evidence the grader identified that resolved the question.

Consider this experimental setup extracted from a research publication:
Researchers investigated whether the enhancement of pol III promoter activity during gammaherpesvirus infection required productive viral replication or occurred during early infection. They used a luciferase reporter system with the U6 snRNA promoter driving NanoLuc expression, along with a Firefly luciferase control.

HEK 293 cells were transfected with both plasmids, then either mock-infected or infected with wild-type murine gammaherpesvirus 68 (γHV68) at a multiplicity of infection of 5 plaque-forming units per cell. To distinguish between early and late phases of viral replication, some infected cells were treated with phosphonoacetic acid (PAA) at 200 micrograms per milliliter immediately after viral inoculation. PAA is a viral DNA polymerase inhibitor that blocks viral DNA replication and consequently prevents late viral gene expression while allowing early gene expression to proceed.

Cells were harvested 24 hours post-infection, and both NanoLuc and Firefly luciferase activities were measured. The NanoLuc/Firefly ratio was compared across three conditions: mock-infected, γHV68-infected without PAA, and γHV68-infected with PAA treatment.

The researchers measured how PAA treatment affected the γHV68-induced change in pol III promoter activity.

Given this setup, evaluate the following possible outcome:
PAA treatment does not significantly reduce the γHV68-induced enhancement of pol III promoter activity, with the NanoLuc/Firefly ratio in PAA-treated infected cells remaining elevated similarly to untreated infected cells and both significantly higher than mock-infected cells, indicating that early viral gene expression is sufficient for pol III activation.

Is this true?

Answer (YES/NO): NO